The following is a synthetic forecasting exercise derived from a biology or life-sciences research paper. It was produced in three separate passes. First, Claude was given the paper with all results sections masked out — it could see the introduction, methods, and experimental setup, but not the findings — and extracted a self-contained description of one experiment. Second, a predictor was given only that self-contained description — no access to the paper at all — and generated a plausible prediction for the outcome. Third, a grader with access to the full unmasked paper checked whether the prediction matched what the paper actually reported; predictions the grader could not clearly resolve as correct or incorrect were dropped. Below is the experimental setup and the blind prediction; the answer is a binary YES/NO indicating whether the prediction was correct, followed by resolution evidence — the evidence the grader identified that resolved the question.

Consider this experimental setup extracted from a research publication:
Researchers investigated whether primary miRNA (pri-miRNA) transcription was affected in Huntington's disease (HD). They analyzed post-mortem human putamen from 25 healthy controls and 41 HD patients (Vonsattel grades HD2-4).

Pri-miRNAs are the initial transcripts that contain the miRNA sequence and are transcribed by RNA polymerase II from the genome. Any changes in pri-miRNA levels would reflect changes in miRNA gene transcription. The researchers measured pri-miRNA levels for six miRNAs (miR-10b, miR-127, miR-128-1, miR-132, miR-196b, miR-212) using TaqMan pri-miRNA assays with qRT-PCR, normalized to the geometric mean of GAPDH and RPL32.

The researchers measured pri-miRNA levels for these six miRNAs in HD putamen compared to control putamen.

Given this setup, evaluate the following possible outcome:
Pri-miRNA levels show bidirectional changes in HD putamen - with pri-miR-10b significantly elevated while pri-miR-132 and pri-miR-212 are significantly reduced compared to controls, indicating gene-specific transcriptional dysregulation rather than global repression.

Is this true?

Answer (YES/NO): NO